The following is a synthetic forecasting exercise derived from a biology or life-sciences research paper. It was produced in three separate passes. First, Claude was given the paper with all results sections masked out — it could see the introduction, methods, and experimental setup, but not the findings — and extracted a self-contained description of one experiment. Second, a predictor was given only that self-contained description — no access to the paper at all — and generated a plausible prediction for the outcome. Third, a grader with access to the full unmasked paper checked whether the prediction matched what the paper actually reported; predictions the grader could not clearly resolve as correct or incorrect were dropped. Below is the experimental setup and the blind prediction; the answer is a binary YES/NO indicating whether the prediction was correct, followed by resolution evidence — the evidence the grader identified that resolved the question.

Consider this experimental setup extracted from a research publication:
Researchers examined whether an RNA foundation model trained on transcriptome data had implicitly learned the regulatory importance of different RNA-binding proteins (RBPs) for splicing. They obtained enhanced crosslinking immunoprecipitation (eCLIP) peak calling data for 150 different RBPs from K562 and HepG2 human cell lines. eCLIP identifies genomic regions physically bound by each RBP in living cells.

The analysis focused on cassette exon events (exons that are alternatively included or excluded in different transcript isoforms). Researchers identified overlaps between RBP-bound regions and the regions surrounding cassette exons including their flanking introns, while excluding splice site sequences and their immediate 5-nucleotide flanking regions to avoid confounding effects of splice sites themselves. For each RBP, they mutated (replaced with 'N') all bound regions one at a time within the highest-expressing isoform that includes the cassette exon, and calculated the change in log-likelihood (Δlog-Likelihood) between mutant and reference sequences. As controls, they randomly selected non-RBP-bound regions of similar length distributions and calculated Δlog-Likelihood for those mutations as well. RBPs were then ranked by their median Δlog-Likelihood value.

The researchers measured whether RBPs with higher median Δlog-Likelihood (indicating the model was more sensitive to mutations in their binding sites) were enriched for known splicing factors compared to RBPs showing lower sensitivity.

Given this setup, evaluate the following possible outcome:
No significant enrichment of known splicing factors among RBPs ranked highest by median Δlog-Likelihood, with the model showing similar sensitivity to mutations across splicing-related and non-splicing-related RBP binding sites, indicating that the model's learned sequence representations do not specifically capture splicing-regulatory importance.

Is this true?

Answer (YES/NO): NO